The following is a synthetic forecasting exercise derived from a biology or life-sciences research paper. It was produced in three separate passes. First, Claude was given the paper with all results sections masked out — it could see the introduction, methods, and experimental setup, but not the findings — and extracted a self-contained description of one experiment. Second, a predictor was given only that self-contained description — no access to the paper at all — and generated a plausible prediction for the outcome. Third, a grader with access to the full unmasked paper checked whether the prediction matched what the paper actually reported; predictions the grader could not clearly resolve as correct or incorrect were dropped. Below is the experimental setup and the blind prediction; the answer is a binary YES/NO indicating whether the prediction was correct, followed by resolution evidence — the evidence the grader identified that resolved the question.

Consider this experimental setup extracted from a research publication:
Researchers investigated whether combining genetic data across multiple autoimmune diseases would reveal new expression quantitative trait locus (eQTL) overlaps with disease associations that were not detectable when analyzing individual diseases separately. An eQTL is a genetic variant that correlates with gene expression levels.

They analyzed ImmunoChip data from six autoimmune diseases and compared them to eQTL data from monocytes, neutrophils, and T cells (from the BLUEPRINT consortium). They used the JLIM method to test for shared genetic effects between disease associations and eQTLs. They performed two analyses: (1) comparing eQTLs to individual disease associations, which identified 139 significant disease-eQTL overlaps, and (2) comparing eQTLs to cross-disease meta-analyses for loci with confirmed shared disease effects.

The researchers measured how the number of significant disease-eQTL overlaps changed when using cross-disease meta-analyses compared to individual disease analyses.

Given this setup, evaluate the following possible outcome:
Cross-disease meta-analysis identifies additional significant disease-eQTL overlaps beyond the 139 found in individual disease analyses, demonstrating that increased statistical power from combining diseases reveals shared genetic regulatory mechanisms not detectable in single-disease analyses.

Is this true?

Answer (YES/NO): YES